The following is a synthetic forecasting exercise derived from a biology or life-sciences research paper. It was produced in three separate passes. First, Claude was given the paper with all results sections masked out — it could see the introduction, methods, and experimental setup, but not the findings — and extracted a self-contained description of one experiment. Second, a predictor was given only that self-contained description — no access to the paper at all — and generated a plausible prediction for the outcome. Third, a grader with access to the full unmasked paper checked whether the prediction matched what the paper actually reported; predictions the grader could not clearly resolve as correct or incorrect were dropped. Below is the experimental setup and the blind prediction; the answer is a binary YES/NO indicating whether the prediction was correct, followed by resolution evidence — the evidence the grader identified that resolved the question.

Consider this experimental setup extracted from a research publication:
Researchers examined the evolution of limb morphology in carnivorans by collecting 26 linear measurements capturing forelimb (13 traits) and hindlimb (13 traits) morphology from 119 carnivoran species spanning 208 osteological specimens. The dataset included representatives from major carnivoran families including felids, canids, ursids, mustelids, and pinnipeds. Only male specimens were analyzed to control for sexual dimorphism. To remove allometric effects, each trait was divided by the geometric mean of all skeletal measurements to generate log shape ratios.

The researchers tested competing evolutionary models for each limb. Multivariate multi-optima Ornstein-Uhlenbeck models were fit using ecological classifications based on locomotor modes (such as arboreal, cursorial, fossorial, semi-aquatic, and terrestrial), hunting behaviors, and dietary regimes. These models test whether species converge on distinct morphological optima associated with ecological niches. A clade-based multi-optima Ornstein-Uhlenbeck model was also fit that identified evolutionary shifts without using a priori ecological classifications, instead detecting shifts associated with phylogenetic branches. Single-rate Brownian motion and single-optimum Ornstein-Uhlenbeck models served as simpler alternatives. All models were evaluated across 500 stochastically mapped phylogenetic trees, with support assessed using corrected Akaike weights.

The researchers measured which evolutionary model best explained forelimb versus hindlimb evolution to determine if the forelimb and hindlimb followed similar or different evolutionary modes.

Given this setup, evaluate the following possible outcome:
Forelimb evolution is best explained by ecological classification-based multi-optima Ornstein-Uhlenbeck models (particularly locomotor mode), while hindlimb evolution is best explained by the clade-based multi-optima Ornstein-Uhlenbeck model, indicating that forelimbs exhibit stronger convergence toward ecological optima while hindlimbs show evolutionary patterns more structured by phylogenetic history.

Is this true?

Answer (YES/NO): NO